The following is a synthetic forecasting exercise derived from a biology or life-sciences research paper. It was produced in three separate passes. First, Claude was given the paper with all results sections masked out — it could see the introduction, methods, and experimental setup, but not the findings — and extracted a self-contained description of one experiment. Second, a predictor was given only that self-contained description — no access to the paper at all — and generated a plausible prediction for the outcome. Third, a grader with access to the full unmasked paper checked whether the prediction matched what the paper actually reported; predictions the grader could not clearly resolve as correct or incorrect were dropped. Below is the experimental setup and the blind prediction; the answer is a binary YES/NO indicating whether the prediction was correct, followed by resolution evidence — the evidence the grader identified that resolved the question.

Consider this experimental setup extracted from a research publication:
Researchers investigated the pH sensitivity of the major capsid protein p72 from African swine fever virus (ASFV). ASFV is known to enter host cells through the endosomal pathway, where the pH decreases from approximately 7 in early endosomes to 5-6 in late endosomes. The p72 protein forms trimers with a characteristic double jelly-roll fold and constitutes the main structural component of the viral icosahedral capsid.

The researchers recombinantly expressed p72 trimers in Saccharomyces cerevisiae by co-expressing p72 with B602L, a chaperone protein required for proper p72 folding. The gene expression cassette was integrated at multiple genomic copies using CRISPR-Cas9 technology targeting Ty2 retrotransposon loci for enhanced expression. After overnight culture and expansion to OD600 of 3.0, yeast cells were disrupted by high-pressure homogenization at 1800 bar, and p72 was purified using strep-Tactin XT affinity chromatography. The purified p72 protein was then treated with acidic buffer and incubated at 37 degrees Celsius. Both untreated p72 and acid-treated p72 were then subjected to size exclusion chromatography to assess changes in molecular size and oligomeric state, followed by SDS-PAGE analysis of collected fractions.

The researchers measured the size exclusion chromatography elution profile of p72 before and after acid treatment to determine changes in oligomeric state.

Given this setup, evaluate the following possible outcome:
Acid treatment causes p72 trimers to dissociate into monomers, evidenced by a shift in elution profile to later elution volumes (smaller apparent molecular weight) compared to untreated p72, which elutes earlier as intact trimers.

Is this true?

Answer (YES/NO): NO